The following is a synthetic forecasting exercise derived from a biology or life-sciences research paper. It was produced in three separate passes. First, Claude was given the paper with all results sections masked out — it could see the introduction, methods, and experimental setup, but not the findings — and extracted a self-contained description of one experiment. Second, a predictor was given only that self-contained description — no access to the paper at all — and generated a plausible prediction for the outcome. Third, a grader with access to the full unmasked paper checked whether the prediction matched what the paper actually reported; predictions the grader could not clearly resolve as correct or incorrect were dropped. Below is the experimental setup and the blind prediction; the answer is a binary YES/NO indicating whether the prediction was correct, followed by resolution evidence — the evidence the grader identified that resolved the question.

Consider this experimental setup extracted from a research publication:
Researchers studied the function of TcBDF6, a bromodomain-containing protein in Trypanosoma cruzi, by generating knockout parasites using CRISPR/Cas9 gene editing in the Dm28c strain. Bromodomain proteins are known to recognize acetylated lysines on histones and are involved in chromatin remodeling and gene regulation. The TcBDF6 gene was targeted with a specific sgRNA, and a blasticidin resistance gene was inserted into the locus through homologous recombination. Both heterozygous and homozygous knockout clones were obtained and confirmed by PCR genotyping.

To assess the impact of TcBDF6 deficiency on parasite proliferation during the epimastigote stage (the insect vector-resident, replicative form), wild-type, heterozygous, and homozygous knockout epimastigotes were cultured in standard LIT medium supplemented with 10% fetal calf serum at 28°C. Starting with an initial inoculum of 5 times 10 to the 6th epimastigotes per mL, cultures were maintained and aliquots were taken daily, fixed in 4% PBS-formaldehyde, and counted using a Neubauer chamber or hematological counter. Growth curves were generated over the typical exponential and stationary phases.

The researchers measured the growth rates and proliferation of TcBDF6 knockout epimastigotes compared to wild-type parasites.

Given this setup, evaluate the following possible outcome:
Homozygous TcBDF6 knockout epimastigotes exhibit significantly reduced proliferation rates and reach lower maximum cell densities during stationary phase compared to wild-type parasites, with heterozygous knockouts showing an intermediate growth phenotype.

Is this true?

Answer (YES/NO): YES